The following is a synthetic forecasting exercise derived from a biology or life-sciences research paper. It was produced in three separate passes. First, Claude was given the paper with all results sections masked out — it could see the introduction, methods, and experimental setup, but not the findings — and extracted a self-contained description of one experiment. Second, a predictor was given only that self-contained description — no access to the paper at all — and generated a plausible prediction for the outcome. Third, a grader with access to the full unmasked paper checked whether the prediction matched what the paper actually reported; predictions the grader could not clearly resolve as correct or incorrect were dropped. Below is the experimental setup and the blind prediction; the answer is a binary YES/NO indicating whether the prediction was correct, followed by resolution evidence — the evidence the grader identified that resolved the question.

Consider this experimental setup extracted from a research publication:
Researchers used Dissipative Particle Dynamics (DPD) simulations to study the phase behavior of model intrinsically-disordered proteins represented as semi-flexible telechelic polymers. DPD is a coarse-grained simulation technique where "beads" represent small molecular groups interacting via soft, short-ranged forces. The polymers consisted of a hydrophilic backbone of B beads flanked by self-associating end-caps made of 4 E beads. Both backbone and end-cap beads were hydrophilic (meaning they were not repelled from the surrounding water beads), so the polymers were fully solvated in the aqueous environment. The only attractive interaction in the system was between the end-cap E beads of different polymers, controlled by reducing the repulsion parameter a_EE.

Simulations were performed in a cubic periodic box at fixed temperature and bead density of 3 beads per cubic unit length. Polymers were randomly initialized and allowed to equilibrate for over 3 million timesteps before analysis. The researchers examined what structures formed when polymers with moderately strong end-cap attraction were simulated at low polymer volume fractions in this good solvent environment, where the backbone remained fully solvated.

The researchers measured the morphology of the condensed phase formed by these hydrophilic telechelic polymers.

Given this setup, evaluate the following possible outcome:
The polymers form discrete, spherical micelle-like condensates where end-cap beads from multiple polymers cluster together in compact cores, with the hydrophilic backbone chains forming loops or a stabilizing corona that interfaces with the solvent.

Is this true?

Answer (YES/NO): NO